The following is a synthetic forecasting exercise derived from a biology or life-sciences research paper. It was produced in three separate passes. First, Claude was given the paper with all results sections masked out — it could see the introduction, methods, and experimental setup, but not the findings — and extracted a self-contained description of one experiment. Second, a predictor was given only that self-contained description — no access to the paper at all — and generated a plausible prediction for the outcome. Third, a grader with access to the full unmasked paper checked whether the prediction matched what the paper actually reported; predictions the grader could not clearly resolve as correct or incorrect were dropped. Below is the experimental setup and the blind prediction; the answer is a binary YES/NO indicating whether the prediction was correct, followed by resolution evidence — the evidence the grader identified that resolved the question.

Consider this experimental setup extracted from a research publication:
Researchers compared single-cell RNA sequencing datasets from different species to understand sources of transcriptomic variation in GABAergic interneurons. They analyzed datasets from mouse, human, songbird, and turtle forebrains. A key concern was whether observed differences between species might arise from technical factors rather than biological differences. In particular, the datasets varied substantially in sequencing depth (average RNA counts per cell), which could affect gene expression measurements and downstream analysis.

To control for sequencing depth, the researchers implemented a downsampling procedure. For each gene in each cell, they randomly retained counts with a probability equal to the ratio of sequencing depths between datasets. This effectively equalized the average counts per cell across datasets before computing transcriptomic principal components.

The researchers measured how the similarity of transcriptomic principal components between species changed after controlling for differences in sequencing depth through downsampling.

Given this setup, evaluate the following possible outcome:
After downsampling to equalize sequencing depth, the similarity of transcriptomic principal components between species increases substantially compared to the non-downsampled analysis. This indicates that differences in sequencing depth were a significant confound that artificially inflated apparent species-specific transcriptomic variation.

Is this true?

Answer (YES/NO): NO